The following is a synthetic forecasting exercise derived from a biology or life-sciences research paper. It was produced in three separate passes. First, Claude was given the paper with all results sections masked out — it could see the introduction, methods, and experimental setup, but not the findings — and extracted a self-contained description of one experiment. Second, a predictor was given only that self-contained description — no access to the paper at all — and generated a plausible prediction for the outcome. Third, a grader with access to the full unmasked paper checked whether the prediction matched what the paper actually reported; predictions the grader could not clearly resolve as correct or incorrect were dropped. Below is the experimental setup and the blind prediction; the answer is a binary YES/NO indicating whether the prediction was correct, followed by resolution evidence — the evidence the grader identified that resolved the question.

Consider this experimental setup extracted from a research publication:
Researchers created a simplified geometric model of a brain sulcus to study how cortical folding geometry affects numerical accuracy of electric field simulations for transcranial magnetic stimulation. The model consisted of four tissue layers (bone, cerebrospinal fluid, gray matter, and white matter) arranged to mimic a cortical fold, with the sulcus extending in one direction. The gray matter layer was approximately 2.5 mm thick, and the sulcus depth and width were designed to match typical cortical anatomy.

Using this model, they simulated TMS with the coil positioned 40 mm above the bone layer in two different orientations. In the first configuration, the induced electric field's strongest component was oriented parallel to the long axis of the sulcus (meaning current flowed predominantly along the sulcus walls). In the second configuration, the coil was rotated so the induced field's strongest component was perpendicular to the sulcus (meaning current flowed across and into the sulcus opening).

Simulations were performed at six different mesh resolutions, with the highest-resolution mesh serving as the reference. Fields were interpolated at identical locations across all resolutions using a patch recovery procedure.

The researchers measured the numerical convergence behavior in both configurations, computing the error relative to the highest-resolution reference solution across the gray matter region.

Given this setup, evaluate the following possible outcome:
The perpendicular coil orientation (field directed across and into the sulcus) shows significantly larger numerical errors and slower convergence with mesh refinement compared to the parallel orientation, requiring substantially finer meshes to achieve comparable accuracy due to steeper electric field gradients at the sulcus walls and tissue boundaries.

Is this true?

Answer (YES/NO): NO